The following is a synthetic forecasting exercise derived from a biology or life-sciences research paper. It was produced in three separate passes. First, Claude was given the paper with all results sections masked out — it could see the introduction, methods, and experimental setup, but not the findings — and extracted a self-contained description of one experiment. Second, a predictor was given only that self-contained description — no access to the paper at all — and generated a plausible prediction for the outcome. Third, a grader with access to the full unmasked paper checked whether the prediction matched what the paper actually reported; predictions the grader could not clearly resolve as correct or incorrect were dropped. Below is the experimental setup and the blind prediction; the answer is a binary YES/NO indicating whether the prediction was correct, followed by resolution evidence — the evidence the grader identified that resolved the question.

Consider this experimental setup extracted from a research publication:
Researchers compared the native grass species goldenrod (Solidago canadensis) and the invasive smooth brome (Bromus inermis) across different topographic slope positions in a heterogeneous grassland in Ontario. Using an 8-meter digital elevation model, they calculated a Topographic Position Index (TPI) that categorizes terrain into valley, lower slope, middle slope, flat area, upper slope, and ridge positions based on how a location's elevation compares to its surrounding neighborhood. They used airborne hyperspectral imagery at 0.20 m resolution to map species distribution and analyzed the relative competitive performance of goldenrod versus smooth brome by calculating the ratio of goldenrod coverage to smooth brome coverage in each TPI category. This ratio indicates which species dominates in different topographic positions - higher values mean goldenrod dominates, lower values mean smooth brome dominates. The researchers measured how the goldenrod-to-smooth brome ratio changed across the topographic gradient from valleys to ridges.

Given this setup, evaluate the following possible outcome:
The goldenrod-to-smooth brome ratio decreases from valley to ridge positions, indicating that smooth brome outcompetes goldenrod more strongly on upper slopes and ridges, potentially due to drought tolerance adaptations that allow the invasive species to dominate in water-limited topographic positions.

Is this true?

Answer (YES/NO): YES